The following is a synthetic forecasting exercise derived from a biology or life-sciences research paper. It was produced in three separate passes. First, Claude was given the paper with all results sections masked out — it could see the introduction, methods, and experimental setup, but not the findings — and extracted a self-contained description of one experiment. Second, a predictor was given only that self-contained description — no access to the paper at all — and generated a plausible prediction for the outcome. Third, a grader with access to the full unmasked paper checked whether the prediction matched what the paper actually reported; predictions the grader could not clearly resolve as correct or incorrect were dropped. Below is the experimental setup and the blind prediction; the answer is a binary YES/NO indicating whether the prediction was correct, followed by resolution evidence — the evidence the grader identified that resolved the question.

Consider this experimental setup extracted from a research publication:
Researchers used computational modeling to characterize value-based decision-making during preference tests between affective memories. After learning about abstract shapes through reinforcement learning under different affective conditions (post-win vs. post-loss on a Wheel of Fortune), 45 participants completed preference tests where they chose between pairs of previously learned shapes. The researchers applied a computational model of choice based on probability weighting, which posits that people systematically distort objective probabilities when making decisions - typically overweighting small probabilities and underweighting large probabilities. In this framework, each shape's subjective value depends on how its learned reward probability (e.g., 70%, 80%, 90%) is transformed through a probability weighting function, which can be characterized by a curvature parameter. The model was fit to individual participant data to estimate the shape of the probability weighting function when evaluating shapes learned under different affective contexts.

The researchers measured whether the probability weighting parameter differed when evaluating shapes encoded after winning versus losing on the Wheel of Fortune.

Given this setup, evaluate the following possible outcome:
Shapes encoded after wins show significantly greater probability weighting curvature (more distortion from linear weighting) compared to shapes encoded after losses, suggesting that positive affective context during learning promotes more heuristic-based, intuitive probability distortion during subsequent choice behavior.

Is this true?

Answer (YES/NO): NO